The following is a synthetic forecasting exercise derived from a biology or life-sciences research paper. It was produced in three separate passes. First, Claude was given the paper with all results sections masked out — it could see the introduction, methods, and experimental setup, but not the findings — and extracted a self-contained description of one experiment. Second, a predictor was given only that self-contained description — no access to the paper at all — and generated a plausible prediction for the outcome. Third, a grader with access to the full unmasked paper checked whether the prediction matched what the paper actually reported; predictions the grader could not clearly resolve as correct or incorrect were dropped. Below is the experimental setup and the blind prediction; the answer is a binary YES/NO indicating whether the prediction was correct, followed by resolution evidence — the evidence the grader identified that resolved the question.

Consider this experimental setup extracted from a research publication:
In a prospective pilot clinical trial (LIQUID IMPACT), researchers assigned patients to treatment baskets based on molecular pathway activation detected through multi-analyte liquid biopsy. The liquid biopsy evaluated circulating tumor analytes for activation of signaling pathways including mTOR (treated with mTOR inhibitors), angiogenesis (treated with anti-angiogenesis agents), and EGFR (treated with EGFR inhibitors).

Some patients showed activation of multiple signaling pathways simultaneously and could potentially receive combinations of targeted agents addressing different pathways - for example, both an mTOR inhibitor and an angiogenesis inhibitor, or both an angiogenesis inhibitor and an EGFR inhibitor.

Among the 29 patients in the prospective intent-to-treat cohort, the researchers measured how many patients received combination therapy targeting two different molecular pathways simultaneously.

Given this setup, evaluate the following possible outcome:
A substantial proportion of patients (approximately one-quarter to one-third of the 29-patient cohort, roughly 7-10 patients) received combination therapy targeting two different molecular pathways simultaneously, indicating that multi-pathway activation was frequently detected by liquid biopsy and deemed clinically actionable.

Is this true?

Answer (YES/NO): NO